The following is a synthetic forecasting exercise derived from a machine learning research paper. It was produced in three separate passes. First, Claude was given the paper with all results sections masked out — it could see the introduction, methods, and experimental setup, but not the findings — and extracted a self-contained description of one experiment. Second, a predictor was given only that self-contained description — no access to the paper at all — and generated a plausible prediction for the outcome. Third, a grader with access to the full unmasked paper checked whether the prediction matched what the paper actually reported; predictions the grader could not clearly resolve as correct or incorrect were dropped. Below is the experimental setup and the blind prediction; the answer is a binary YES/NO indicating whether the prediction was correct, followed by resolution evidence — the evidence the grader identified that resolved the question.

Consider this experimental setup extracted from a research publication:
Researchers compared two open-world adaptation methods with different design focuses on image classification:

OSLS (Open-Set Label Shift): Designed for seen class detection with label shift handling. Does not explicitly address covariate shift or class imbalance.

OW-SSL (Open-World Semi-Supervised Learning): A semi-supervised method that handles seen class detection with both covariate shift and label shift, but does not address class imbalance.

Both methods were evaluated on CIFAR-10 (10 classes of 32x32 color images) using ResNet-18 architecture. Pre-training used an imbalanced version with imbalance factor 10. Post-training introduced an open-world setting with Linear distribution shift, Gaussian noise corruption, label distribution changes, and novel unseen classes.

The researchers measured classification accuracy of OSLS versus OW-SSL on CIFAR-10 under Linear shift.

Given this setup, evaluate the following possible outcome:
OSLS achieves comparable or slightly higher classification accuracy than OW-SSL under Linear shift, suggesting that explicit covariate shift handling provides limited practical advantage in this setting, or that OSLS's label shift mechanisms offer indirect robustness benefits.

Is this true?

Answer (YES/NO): NO